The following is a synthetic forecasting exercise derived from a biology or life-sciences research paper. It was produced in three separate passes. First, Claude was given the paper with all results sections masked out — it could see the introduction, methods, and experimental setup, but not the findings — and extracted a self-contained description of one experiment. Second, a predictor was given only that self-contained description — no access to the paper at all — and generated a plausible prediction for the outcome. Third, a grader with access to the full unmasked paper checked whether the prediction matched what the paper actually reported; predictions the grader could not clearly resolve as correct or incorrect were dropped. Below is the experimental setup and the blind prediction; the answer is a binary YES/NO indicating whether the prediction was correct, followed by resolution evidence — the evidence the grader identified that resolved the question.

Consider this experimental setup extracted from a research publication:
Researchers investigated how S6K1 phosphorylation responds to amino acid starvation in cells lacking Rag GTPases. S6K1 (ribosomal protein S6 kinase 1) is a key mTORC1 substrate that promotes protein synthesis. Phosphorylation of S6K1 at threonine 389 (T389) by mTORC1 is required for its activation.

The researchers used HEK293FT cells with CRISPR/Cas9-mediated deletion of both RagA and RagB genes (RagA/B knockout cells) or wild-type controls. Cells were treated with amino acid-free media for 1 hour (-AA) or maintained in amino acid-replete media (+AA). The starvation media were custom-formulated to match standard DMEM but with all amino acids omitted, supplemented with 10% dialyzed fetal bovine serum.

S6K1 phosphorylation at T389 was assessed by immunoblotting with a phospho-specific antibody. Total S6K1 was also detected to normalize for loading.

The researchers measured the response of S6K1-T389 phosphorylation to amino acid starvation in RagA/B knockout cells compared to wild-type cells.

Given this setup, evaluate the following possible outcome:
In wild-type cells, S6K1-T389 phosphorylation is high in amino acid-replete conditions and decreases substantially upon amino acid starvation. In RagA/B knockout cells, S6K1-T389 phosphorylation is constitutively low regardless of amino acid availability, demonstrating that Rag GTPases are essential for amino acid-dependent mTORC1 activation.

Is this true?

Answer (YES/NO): NO